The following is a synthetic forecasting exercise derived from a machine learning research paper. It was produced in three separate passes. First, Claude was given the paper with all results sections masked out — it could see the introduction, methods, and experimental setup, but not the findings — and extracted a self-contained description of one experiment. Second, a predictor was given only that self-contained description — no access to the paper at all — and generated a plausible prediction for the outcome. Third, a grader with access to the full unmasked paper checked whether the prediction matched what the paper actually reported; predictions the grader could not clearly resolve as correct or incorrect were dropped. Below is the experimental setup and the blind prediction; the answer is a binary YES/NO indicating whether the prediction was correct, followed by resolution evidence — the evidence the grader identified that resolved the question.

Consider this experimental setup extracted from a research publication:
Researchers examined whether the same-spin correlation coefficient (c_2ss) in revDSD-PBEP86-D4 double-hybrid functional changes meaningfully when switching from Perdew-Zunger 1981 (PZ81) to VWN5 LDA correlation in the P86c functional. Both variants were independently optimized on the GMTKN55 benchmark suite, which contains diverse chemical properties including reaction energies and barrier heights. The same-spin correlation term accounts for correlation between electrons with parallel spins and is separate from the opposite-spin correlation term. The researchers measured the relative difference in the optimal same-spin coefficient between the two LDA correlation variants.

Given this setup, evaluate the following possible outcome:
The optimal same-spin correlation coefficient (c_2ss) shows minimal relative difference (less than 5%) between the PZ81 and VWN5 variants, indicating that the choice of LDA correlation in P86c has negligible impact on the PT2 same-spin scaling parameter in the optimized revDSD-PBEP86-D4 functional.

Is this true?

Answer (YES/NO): NO